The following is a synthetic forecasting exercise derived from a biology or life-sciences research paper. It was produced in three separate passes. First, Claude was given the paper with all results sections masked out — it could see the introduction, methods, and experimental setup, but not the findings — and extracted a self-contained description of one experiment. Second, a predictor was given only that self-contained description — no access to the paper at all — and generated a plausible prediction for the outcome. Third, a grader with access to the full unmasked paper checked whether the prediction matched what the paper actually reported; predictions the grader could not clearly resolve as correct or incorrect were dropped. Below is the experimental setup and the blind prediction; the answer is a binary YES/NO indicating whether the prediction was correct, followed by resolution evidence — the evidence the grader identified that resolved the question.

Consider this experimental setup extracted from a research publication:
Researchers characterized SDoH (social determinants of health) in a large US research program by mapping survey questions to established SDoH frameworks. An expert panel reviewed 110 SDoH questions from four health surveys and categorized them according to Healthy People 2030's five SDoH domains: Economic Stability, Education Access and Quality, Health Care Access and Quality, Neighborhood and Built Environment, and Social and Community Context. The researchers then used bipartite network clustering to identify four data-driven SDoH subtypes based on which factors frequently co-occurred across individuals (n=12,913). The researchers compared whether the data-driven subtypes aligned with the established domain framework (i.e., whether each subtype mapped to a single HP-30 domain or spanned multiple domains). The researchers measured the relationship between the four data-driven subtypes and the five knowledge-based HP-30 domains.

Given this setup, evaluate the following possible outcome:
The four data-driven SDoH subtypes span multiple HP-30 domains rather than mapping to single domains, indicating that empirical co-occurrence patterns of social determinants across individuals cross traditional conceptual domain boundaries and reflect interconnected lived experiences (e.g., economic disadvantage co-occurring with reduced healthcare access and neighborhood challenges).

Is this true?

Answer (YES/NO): NO